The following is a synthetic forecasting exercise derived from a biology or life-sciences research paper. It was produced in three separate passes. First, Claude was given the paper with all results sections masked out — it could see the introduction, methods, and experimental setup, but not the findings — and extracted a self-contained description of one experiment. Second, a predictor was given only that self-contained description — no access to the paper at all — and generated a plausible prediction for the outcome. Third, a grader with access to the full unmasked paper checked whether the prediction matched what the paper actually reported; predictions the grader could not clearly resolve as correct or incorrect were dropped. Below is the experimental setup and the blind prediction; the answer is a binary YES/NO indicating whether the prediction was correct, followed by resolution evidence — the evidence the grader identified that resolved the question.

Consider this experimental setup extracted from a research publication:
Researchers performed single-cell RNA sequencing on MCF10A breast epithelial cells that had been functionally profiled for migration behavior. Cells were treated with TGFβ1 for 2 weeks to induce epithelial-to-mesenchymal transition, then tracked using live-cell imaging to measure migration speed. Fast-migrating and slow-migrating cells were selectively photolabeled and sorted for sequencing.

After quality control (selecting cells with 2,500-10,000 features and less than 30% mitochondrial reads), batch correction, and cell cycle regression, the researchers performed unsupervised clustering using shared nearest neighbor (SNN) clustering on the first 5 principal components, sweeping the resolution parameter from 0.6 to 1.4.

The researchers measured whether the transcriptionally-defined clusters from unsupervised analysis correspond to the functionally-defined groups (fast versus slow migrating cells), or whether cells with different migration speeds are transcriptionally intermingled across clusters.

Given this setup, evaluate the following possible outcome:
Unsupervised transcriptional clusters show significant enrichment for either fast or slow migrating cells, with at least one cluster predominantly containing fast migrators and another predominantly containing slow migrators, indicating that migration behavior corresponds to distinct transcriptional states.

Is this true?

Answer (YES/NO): NO